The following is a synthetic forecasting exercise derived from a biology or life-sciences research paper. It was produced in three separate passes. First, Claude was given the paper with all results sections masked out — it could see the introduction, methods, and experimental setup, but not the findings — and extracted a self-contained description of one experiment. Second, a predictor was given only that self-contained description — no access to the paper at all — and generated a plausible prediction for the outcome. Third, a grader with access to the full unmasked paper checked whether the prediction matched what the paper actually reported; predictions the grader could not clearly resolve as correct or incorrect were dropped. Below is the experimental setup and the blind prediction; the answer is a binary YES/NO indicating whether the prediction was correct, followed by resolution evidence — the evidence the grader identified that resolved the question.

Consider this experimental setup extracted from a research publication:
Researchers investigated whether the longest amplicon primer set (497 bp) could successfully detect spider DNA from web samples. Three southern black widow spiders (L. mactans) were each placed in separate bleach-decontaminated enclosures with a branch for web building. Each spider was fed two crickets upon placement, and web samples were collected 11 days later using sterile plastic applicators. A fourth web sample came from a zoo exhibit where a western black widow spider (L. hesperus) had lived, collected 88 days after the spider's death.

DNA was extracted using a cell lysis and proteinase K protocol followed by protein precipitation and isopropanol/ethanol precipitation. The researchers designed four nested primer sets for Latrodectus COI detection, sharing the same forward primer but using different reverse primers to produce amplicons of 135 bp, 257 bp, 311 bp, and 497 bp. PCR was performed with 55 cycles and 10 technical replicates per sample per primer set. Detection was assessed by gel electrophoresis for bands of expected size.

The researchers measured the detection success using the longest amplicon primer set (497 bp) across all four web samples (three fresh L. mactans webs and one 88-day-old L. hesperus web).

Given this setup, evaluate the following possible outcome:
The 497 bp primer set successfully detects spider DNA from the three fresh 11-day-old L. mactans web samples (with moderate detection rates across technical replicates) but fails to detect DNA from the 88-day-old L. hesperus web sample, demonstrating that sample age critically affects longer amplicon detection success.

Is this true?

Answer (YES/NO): NO